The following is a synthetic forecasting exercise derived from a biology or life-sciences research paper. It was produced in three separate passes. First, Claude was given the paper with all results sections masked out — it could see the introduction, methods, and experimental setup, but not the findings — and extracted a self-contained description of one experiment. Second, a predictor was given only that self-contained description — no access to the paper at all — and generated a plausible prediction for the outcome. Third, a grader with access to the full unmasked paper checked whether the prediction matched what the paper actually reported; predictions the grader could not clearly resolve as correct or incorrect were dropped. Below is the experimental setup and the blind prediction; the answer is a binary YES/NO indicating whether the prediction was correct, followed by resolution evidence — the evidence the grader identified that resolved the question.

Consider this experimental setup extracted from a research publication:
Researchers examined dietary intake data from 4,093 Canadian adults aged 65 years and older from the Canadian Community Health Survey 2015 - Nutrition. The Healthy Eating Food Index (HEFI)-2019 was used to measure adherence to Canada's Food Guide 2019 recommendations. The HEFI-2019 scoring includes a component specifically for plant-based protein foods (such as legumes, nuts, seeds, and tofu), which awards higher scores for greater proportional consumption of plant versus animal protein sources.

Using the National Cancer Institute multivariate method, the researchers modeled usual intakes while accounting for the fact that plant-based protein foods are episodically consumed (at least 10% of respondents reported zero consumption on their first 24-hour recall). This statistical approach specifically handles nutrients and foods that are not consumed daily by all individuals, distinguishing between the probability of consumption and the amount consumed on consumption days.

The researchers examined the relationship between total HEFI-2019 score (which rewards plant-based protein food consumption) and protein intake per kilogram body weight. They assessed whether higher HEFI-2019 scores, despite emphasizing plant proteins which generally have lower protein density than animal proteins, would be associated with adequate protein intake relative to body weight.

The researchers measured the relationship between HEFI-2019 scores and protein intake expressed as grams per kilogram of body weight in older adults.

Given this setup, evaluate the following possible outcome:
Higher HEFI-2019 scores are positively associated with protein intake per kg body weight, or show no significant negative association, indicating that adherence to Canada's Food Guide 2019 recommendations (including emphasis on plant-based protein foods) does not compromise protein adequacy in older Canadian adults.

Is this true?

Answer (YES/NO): YES